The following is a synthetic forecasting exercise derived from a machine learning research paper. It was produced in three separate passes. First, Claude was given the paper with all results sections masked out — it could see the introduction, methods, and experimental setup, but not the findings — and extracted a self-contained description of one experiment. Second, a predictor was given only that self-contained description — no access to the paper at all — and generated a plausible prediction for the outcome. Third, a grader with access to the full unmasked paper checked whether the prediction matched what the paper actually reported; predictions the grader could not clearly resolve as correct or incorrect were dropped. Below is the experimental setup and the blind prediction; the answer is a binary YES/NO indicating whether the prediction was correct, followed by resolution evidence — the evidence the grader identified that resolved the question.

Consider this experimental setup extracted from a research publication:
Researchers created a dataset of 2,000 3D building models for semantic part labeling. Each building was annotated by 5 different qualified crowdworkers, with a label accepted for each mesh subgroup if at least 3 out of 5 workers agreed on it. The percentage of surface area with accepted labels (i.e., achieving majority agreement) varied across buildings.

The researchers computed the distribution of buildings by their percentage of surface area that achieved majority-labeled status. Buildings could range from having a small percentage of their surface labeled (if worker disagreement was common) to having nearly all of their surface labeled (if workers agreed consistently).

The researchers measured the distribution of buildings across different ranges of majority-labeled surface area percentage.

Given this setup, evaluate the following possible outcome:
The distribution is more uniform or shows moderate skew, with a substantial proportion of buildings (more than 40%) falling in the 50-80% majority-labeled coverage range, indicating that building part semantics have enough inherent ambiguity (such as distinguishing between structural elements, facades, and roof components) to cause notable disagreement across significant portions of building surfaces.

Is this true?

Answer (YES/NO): NO